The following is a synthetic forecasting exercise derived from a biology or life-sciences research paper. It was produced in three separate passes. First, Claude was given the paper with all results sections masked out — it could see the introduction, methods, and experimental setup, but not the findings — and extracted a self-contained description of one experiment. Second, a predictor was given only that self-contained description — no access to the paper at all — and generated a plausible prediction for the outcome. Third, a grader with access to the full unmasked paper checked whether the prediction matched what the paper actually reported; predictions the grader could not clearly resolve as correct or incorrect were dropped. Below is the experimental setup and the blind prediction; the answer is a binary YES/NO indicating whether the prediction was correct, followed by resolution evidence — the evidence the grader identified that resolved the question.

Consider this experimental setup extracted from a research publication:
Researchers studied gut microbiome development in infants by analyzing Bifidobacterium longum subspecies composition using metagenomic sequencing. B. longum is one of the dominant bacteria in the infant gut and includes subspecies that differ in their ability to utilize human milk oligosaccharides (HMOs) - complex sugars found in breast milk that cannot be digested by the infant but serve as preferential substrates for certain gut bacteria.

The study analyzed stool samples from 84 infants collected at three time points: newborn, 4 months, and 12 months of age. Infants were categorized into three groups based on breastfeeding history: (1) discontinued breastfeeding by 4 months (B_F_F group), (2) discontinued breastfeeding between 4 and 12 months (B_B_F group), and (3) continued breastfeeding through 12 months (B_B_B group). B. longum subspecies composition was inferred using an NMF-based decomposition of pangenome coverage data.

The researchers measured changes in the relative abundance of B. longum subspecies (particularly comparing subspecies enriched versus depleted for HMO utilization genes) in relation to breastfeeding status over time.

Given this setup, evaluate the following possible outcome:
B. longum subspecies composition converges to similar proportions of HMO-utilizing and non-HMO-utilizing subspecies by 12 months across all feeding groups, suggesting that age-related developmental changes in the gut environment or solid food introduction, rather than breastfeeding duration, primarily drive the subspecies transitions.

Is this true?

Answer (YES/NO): NO